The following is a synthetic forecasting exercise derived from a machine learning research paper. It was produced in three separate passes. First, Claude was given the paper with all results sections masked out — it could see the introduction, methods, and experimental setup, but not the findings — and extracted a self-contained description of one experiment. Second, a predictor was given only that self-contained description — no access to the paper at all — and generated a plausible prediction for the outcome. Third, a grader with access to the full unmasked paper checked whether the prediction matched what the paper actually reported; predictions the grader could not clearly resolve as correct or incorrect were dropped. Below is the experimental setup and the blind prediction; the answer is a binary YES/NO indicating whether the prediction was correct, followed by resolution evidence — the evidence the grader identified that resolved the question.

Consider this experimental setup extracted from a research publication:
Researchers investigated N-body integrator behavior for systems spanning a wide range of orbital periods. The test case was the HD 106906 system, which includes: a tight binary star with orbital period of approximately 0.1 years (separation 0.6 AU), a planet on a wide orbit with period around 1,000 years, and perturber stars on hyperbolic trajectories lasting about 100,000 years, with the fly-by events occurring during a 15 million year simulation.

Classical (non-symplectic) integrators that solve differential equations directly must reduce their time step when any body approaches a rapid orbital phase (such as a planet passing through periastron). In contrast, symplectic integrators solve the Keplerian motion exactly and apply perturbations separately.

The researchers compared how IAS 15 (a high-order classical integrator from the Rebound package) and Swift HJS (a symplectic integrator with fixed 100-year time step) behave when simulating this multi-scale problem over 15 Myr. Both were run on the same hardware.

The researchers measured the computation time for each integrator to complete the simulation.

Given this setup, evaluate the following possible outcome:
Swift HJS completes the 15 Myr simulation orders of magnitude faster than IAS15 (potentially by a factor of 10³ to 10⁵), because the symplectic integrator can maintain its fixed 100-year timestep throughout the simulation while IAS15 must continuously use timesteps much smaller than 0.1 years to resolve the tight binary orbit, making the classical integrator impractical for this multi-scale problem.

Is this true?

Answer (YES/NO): NO